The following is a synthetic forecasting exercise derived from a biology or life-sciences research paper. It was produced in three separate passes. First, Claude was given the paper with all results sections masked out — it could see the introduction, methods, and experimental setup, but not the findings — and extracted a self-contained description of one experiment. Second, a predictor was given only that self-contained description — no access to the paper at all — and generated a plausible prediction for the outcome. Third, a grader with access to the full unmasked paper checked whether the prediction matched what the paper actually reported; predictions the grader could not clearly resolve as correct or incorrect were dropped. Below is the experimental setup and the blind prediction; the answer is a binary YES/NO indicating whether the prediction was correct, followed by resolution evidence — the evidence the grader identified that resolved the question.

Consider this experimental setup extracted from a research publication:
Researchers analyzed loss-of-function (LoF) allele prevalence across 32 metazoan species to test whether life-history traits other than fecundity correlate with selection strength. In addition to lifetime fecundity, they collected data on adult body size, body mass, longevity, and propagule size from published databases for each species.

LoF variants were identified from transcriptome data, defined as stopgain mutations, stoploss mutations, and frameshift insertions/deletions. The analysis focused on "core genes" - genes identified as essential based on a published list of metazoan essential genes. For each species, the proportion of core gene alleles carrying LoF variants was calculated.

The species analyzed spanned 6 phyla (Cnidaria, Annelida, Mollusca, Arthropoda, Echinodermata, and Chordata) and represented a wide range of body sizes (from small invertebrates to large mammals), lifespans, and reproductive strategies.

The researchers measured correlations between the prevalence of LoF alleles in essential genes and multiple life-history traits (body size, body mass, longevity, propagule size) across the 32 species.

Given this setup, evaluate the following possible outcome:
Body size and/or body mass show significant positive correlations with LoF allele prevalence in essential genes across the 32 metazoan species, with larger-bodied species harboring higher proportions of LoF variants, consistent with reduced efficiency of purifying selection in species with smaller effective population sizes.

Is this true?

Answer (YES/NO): NO